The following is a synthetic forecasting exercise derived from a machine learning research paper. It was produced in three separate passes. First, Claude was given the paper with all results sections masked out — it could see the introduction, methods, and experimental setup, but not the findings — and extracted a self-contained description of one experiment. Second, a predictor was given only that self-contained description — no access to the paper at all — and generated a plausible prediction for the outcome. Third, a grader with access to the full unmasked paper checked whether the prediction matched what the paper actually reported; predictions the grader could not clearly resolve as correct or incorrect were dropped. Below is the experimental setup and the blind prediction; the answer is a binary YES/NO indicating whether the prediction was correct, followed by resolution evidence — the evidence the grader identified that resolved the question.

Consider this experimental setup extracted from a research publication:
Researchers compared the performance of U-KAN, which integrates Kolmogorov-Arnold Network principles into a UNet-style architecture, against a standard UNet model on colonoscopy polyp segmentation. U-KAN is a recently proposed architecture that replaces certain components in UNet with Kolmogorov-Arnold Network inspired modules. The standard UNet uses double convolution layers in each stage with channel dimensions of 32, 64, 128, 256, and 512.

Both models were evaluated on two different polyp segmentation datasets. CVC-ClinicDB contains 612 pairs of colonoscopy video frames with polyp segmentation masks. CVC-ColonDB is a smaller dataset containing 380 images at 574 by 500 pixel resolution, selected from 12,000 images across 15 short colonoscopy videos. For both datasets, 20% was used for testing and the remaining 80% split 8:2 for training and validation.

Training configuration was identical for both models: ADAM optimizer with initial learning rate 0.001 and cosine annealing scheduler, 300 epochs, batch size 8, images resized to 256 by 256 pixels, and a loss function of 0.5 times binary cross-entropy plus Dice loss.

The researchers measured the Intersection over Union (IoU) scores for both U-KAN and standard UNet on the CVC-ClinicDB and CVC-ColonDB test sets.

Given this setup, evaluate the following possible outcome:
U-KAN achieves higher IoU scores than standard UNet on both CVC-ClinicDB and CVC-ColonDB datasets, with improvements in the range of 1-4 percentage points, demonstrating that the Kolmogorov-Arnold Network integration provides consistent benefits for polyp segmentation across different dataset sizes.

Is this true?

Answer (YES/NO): NO